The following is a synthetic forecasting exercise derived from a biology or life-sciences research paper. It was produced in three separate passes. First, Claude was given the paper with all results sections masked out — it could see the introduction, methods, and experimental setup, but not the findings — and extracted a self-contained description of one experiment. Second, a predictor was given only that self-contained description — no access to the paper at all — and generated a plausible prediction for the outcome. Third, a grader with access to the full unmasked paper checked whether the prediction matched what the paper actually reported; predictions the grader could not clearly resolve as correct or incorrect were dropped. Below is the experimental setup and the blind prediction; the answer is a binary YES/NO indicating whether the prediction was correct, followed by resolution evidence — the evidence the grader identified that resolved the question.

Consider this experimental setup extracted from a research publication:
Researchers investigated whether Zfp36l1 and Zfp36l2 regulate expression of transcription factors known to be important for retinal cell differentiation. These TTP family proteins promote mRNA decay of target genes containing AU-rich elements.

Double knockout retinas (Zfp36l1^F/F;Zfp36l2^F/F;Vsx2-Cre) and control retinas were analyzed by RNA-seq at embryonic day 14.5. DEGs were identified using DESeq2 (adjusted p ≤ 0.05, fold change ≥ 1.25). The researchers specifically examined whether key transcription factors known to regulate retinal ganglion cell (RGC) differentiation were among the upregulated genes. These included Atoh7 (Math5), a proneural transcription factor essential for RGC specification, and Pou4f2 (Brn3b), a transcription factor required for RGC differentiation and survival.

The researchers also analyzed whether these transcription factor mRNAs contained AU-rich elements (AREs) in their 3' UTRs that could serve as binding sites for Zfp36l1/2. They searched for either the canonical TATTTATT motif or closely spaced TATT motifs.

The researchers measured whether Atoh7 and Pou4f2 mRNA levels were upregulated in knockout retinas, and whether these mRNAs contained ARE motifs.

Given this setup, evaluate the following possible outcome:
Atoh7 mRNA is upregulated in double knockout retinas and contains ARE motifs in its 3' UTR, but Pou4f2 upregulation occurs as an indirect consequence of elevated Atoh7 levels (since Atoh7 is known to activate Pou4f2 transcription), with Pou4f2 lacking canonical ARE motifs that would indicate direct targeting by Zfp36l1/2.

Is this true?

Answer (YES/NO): NO